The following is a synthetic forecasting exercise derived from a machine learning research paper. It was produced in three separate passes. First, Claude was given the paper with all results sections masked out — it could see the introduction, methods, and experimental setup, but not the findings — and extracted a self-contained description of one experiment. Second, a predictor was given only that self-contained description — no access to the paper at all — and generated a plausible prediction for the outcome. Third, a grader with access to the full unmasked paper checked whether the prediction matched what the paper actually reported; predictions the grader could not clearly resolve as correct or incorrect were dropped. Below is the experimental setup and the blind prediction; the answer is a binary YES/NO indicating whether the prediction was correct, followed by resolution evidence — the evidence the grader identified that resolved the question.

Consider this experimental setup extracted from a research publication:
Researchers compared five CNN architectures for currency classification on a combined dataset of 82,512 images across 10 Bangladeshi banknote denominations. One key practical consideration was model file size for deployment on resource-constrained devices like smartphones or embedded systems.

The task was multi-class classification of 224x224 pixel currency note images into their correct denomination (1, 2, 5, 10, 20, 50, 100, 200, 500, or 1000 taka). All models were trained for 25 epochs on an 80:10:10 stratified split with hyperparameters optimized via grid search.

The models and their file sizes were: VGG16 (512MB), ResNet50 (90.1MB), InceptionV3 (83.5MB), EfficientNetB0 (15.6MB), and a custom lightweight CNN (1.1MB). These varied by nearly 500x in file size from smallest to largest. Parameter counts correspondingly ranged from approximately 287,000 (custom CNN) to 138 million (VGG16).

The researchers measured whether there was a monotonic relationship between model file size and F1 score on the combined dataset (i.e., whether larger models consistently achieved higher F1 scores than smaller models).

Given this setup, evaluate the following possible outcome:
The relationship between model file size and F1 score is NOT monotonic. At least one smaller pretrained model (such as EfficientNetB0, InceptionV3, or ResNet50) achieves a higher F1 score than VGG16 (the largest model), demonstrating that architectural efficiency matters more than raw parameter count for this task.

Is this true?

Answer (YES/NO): YES